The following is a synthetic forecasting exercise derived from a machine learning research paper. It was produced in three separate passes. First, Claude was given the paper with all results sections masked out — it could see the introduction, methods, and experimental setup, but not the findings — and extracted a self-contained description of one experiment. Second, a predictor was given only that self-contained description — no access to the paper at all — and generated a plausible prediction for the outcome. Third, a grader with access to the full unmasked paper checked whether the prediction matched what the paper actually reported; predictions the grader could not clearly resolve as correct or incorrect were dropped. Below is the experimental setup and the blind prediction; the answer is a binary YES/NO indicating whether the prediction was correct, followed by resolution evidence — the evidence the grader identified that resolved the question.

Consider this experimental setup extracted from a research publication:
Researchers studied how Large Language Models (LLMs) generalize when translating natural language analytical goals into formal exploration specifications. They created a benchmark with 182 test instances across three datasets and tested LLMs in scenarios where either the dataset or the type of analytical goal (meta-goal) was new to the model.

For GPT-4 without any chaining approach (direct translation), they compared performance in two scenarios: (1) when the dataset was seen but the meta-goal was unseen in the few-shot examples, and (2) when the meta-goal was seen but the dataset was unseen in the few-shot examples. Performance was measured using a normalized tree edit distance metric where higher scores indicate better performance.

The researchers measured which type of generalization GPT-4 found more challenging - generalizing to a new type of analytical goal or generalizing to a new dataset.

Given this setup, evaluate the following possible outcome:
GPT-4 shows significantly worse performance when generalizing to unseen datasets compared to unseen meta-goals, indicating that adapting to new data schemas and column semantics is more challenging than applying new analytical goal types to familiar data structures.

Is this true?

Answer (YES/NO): NO